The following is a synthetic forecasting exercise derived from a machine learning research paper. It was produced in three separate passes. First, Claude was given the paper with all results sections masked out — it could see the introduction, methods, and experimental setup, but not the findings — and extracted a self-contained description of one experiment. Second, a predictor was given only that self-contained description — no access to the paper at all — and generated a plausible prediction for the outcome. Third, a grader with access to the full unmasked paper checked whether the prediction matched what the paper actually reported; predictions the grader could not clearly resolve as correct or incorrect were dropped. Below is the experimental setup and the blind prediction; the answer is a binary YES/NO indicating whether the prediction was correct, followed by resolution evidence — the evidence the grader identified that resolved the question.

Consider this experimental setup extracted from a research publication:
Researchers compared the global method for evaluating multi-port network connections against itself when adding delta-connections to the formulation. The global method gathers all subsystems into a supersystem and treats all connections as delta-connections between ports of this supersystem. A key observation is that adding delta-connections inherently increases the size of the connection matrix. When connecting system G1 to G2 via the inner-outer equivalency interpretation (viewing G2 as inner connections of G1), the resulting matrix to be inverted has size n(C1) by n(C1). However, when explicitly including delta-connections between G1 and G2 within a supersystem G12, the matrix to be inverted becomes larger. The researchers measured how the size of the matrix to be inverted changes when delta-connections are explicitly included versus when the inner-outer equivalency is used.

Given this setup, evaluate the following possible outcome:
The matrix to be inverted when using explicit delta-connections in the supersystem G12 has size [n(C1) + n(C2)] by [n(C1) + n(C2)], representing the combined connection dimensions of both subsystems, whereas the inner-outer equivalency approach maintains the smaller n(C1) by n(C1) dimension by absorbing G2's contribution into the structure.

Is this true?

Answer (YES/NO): YES